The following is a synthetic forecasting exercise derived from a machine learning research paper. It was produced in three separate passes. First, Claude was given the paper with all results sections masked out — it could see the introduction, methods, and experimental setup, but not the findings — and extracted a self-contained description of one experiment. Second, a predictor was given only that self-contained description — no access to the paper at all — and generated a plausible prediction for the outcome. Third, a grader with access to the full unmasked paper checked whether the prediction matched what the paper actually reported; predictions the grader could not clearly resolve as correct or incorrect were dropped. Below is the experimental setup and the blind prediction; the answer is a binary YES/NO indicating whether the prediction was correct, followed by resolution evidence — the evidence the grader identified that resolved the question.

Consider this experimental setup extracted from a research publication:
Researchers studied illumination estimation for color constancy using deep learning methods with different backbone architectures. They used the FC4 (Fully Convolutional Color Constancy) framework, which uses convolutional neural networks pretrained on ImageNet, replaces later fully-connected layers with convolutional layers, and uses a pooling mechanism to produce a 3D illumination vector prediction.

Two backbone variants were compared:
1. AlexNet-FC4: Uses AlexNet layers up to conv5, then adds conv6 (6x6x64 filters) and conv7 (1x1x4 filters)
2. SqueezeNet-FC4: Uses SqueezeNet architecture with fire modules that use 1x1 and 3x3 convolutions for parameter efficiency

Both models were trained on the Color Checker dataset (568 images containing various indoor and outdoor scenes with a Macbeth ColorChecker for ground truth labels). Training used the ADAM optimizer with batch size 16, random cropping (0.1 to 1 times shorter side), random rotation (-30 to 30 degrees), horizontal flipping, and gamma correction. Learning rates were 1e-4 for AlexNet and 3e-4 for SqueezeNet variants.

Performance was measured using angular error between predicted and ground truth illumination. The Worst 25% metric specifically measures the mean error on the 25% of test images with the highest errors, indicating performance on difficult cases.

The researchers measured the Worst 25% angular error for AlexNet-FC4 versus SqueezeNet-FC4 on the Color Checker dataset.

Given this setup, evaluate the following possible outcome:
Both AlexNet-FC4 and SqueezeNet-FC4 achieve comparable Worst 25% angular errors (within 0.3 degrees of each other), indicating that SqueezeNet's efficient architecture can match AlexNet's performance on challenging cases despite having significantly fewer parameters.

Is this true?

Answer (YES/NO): NO